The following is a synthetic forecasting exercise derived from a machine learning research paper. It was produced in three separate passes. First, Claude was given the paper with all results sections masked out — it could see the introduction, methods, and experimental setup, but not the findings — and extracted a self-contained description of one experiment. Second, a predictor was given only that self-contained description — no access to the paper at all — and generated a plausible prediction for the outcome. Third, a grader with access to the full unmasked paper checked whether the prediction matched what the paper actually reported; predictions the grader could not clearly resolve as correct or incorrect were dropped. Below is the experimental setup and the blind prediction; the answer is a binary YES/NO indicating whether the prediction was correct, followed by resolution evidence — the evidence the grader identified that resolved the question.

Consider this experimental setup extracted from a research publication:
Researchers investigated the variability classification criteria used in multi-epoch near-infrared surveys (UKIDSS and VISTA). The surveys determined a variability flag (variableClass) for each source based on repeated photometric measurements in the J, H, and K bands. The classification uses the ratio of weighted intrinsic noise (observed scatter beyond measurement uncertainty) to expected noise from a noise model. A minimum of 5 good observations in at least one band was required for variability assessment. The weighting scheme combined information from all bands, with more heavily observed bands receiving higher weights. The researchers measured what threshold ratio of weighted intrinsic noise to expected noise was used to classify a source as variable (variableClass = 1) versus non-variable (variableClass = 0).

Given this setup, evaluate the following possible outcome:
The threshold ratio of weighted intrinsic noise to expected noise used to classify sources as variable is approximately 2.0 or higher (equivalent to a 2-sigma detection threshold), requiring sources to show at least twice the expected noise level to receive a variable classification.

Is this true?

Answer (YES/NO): NO